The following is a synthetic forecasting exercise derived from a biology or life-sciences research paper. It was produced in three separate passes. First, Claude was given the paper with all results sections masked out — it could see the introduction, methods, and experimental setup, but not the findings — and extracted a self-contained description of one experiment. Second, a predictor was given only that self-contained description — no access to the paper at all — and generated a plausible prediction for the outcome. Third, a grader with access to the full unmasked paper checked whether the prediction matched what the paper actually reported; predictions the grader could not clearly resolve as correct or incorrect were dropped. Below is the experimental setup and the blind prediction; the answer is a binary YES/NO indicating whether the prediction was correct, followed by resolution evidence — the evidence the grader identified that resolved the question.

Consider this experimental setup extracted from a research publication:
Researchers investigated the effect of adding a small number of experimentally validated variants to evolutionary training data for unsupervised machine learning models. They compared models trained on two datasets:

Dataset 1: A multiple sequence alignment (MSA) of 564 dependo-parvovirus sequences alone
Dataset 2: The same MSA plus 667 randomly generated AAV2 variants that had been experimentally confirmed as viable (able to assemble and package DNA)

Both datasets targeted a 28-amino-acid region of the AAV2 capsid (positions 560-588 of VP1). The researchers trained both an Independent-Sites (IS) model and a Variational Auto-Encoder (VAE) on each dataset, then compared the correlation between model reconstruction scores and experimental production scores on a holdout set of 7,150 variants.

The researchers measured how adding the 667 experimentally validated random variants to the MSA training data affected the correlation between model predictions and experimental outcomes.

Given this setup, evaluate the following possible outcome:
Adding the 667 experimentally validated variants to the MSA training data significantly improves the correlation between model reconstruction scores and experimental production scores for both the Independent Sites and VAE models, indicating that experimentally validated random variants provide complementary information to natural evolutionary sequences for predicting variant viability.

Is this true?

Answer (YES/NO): NO